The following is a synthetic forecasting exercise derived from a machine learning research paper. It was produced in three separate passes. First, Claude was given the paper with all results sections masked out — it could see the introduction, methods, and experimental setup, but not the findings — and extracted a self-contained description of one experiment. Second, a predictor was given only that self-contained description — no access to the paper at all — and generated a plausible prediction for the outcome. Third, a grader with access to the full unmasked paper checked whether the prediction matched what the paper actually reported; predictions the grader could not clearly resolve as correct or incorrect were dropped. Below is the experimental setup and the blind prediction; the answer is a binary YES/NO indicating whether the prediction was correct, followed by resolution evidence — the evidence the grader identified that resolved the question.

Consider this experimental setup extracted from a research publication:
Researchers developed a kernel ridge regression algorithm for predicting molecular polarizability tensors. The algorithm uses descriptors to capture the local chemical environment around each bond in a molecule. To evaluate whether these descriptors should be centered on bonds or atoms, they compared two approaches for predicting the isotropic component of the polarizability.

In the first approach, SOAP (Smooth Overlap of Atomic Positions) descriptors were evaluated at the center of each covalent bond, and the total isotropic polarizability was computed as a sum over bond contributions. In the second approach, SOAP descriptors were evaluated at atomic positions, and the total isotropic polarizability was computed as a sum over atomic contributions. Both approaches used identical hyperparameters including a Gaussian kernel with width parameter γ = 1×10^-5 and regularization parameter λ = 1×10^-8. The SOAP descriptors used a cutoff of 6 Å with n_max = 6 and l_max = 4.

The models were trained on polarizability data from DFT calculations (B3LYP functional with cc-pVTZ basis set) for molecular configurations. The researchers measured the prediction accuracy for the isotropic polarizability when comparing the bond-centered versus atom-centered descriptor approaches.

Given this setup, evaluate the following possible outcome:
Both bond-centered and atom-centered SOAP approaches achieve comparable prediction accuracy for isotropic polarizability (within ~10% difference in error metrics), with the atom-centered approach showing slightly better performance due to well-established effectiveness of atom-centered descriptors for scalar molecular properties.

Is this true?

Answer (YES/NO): NO